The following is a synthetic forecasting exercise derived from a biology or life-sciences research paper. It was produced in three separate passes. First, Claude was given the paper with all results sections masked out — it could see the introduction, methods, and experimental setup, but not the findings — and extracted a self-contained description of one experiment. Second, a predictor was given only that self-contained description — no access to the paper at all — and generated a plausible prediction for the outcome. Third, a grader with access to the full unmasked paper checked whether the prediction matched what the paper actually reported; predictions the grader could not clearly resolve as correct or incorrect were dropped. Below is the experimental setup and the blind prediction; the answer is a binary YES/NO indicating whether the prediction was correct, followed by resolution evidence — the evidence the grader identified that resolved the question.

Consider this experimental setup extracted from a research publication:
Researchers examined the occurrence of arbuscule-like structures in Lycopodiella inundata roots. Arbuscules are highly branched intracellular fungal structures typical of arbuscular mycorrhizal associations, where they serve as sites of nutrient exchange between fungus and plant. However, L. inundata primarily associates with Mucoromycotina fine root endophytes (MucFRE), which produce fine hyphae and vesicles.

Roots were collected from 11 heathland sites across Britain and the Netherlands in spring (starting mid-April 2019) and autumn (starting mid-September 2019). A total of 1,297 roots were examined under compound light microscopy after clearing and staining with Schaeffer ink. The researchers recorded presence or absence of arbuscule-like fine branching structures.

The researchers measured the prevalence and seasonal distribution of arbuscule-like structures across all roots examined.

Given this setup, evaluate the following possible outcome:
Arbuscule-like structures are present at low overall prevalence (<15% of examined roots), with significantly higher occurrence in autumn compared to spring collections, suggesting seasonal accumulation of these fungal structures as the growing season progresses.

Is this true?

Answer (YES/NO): NO